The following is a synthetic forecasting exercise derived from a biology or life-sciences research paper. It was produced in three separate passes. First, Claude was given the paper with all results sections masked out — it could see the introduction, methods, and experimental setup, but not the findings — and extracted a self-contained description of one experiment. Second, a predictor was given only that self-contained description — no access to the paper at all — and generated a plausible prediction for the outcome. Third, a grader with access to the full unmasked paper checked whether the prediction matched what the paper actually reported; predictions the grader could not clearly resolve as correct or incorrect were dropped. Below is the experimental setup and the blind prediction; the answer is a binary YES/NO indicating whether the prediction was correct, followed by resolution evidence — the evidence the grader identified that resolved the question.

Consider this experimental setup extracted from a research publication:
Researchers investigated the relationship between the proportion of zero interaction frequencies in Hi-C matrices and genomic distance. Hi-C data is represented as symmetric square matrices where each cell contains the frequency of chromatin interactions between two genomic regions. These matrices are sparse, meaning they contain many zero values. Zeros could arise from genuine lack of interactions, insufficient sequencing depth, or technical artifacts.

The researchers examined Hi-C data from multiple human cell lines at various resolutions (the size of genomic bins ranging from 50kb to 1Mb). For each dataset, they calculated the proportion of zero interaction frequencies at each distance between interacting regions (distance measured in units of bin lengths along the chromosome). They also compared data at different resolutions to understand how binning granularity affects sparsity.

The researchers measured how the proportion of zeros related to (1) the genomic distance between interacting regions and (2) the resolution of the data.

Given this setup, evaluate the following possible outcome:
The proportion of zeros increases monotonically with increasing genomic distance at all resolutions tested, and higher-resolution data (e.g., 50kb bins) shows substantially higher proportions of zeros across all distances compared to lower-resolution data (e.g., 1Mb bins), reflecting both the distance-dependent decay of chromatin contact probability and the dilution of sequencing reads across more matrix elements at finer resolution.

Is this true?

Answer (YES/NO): NO